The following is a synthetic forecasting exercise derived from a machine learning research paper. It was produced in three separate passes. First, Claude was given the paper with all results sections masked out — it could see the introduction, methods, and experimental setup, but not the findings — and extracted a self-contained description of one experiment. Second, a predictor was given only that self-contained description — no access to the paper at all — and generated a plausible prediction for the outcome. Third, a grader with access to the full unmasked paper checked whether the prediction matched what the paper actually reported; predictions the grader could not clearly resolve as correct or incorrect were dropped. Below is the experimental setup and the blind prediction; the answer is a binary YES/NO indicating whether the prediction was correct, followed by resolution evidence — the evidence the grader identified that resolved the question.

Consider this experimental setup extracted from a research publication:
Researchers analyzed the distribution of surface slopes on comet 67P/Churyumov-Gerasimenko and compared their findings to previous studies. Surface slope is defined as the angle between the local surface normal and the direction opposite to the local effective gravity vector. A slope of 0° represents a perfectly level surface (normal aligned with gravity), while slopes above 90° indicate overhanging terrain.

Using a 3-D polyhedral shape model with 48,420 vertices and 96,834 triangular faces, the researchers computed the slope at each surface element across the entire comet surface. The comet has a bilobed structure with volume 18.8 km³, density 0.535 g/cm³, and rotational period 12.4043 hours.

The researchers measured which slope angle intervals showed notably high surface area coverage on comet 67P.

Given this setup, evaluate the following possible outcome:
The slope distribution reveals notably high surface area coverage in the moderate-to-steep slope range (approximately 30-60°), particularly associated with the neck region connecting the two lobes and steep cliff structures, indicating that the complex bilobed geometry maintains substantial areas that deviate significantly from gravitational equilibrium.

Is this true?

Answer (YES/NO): NO